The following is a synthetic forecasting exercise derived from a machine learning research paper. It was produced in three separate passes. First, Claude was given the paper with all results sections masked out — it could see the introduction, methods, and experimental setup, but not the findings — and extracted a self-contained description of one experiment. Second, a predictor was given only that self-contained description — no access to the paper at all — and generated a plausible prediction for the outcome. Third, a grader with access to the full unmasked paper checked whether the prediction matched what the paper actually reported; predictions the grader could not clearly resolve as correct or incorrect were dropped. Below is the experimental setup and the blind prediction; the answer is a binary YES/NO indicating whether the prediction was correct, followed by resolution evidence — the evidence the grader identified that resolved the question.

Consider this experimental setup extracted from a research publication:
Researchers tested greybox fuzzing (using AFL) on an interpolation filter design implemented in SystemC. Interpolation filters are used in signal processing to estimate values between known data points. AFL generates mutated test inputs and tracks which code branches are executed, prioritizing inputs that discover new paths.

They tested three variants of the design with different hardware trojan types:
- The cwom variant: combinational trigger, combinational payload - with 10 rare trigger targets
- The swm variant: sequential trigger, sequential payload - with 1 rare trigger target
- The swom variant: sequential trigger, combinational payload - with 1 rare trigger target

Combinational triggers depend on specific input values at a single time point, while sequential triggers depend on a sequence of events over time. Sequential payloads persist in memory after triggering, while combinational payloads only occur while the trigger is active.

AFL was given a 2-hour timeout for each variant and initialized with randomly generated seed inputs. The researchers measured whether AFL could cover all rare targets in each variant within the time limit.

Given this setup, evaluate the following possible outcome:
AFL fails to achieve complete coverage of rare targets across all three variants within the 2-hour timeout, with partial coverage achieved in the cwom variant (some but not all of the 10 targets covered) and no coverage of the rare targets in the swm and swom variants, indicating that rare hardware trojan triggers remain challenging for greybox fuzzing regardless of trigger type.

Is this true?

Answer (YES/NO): NO